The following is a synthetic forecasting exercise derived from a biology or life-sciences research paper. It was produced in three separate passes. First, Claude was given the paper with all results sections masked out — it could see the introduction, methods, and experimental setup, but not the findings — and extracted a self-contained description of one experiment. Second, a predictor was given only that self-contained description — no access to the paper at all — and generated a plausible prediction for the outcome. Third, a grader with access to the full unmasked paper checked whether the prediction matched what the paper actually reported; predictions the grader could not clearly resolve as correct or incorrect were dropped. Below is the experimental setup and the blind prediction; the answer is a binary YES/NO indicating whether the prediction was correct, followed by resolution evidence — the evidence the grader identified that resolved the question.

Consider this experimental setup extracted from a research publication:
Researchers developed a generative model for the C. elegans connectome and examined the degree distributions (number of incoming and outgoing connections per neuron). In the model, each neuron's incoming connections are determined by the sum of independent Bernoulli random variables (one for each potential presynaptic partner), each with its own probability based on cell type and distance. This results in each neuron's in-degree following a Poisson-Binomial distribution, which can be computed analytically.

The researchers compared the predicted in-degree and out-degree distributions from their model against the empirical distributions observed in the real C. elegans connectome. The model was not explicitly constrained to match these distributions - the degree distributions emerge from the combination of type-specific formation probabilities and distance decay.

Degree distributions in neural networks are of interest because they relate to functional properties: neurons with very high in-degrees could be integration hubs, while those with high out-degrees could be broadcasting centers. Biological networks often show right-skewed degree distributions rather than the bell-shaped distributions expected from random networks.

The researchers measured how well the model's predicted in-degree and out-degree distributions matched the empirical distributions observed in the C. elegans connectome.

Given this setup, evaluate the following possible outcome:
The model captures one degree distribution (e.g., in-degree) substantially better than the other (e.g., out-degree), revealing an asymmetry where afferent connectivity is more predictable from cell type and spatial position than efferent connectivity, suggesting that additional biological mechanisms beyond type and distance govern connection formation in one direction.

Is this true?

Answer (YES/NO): NO